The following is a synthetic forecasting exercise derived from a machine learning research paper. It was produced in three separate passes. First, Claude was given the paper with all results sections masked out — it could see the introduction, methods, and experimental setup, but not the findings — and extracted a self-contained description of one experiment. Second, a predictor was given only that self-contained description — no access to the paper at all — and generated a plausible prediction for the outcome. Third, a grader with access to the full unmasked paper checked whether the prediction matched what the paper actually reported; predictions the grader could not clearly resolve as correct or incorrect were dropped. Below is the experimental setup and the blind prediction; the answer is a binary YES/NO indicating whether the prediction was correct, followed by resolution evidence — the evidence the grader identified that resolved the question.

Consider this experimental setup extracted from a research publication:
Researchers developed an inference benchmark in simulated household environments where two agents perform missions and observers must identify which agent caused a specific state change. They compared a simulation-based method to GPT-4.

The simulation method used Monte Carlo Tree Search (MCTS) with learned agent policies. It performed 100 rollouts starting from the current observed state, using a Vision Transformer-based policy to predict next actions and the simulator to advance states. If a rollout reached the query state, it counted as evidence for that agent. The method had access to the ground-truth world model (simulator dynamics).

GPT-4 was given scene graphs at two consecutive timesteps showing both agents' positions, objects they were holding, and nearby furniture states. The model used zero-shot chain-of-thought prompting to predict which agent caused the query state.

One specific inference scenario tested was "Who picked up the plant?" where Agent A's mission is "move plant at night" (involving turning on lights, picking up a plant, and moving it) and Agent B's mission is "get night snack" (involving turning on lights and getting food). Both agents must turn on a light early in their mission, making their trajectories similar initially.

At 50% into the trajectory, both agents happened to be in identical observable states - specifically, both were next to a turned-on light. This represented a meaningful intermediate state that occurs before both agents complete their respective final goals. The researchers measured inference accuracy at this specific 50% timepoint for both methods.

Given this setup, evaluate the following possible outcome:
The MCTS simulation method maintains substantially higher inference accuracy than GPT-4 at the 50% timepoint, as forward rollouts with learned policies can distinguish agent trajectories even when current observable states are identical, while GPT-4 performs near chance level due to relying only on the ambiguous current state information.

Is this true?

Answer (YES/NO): YES